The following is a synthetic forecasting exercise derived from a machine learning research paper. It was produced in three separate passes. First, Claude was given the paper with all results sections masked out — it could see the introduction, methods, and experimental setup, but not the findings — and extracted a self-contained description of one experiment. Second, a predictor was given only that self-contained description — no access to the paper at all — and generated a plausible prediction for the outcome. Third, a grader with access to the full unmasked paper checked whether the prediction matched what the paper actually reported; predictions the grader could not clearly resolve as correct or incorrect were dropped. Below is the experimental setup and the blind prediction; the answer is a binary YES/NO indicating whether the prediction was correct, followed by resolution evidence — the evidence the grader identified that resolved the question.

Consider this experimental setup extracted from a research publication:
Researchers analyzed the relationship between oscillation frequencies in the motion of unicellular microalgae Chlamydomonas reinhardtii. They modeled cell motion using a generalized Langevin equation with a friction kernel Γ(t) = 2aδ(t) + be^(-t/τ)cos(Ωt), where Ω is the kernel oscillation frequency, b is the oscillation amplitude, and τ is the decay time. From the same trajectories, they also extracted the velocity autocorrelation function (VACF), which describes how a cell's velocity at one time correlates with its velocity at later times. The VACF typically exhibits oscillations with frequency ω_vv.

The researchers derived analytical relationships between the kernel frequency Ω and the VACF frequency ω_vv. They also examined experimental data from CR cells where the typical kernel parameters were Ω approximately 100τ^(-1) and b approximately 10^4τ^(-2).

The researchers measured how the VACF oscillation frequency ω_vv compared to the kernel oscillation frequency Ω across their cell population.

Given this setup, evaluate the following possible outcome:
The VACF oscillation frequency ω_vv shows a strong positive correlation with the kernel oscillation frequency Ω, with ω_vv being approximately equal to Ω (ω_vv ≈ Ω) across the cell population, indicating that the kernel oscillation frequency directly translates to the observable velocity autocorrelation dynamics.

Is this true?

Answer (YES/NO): NO